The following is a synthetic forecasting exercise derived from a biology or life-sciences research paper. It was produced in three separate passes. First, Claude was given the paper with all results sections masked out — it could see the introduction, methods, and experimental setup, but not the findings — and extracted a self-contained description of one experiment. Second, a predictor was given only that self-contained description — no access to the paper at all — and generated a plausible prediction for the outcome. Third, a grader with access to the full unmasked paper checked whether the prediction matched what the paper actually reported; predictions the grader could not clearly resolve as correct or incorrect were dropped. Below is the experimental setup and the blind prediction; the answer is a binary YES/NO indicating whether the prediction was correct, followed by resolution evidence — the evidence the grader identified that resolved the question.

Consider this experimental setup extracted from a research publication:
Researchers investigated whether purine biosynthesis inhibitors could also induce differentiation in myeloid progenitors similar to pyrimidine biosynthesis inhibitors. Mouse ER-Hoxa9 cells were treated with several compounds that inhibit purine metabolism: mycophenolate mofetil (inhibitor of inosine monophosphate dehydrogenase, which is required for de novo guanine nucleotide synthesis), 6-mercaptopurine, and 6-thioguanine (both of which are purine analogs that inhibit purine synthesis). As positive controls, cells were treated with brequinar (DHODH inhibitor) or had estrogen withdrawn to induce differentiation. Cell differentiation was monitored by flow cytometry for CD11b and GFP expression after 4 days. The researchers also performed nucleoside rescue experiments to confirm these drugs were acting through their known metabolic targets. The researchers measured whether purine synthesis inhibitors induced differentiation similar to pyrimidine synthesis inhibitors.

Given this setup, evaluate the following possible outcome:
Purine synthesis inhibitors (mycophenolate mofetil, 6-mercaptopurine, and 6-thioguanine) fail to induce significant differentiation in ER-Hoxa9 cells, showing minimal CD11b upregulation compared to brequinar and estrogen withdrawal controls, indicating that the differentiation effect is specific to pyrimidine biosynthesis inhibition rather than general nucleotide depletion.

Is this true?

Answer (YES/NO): NO